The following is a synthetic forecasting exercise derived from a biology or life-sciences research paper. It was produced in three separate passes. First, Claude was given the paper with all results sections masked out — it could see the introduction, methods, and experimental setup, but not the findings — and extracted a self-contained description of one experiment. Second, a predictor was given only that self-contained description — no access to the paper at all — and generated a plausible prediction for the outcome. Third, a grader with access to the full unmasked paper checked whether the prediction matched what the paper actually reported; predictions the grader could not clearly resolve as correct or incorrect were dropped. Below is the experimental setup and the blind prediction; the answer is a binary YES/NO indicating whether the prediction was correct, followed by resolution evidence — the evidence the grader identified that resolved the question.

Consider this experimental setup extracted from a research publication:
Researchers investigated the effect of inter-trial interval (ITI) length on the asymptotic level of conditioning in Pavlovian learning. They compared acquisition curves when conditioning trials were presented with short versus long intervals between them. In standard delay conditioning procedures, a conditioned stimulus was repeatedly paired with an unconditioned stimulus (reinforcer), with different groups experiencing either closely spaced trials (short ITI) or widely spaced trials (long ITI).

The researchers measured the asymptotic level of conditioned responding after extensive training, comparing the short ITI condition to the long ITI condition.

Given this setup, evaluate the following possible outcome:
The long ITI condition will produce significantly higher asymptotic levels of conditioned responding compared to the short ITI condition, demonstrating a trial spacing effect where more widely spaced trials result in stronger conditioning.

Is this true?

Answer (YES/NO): YES